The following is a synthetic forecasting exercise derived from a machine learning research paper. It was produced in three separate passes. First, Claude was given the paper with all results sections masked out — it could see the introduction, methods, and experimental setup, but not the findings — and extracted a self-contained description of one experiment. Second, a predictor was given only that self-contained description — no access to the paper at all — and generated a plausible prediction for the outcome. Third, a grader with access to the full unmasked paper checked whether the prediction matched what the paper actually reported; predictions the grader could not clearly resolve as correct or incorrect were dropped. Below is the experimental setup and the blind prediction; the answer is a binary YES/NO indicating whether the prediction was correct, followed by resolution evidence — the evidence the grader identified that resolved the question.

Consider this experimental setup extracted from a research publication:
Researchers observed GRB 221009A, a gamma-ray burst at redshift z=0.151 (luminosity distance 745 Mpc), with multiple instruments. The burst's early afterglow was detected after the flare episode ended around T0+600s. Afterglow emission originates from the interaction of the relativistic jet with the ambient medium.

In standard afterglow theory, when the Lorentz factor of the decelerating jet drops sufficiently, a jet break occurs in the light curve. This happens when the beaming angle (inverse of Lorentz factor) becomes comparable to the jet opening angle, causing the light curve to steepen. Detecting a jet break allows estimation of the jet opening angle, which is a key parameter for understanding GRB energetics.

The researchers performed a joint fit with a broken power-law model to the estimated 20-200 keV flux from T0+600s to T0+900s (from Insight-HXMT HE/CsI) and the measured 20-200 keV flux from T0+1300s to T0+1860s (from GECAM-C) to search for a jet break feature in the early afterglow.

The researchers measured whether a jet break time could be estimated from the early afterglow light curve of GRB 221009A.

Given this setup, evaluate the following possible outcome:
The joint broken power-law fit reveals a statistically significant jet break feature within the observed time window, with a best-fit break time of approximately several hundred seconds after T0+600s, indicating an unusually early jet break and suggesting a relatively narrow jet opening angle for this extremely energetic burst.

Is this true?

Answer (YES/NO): YES